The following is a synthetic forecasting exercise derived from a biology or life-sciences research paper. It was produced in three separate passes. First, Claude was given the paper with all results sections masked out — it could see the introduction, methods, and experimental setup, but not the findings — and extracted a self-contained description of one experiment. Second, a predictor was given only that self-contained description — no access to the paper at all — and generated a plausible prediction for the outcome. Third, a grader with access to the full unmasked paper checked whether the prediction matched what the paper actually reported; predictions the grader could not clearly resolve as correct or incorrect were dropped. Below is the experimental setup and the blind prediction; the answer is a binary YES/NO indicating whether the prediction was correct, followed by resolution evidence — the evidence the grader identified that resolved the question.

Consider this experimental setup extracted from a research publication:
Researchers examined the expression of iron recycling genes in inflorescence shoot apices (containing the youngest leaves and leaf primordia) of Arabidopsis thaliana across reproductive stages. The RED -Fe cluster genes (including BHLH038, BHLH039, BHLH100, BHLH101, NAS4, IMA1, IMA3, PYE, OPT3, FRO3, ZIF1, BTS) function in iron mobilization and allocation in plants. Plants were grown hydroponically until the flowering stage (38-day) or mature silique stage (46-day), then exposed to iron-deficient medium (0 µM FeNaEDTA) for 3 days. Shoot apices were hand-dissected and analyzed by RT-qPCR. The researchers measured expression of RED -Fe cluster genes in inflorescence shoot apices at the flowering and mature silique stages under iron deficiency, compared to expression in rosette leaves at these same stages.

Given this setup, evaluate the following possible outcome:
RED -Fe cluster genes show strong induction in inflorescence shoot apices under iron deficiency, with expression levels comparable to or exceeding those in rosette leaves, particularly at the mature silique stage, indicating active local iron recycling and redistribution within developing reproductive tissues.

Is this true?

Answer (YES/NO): YES